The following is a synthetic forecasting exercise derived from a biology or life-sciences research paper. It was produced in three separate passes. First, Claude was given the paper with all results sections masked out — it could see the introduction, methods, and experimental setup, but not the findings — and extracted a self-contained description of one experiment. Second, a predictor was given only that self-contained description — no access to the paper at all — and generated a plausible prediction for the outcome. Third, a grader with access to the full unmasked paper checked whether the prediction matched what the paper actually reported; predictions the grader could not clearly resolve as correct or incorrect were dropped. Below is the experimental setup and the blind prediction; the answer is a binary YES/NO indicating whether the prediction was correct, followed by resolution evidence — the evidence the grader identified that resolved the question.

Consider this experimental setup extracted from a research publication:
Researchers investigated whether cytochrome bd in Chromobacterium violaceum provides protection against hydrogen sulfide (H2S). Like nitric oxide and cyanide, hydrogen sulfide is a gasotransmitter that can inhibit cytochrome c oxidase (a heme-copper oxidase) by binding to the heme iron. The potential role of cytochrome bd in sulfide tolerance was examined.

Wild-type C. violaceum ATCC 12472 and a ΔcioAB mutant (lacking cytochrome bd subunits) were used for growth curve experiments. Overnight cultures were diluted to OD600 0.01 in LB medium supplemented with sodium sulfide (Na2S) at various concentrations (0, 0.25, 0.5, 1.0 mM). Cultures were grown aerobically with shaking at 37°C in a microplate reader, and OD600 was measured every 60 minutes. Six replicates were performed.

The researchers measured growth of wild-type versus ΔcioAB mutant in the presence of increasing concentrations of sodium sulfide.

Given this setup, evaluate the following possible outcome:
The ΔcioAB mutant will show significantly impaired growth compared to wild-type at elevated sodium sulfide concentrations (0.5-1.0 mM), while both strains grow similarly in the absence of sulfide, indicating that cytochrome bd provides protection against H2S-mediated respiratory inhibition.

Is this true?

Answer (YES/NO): YES